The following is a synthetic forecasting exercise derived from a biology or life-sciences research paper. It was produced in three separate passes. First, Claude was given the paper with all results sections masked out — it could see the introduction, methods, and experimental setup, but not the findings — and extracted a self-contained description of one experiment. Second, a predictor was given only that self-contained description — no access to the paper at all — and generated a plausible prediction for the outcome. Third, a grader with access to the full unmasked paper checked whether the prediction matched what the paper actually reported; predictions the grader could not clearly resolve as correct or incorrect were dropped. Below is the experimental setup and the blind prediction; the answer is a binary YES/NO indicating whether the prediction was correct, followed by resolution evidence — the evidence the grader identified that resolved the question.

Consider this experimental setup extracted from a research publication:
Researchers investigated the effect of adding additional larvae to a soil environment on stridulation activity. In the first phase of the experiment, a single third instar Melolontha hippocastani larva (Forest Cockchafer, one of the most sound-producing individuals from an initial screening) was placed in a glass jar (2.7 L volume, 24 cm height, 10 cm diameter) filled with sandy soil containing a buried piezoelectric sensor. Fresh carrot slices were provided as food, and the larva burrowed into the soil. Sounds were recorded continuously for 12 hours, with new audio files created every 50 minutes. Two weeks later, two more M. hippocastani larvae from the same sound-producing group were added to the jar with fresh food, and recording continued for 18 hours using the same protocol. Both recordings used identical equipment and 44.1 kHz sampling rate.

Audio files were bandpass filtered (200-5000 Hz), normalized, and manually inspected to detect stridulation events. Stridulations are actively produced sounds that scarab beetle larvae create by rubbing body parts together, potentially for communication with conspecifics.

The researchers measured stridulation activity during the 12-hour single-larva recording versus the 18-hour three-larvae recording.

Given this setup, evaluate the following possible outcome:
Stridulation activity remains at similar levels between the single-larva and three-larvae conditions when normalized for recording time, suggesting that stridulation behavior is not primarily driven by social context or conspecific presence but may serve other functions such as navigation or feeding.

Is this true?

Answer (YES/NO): NO